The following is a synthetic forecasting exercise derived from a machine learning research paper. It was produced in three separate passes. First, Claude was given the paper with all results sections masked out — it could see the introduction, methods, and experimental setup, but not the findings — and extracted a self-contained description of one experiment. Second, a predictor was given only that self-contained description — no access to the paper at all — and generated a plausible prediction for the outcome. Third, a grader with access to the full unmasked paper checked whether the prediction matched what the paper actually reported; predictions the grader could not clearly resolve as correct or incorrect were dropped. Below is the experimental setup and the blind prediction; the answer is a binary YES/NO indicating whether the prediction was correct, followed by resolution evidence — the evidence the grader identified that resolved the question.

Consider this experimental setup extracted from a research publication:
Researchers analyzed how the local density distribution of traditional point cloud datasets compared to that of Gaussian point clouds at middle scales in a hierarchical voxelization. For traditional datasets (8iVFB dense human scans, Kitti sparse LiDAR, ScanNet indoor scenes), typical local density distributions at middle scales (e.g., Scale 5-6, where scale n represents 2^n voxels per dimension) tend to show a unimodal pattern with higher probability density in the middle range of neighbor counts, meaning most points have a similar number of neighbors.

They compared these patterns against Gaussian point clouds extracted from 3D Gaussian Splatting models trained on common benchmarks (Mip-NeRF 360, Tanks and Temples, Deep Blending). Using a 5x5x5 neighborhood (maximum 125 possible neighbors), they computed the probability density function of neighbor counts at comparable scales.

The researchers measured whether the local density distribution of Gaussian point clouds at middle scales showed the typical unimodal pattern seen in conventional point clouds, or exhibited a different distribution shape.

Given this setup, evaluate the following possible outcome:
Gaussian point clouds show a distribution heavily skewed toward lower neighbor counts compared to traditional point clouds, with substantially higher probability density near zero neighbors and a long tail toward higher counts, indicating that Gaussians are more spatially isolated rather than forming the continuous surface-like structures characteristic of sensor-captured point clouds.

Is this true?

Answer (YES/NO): NO